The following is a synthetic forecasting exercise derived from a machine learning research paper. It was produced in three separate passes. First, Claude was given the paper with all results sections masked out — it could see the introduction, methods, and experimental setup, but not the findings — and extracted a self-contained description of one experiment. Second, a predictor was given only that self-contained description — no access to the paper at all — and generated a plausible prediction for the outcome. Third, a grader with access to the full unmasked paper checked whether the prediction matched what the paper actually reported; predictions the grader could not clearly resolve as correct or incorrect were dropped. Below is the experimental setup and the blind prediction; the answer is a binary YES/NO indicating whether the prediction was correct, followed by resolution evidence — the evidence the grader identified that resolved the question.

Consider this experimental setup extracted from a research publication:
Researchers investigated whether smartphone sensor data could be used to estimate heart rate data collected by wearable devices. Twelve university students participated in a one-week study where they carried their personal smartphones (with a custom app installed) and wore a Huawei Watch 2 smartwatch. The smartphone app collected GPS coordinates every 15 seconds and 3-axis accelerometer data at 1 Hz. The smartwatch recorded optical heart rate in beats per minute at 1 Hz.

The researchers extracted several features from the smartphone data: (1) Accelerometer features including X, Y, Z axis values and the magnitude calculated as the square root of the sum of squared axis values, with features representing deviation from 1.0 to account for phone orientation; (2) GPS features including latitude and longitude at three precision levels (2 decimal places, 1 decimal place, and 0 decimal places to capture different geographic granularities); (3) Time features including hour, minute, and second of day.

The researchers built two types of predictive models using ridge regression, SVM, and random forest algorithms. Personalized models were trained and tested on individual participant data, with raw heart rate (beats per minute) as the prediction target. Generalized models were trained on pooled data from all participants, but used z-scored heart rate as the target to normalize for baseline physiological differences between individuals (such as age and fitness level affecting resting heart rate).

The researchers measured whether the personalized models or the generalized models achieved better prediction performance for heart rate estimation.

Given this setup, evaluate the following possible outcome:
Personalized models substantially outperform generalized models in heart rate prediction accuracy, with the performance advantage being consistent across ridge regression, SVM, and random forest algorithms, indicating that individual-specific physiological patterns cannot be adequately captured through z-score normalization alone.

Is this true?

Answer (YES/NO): YES